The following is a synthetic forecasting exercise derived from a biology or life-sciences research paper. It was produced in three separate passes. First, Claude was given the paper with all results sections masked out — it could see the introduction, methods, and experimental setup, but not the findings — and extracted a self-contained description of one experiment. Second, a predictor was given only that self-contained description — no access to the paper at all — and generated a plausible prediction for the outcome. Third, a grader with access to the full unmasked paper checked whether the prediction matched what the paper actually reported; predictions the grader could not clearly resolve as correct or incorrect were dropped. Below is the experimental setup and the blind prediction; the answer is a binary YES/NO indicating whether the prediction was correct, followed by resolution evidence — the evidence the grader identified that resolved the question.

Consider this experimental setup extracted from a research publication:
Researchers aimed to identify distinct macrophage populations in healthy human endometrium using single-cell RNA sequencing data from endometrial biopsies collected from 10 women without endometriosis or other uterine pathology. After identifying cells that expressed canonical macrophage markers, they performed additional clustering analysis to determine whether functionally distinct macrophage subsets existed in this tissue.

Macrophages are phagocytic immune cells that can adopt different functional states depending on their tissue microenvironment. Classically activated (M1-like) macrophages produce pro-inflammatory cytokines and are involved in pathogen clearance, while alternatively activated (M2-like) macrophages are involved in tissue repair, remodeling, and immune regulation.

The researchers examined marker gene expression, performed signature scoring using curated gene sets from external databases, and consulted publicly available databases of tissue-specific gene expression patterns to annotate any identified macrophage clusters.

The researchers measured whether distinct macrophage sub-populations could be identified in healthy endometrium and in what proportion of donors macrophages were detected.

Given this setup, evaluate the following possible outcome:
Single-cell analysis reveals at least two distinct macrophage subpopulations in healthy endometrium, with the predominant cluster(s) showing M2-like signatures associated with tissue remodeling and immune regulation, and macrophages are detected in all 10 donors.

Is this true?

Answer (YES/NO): NO